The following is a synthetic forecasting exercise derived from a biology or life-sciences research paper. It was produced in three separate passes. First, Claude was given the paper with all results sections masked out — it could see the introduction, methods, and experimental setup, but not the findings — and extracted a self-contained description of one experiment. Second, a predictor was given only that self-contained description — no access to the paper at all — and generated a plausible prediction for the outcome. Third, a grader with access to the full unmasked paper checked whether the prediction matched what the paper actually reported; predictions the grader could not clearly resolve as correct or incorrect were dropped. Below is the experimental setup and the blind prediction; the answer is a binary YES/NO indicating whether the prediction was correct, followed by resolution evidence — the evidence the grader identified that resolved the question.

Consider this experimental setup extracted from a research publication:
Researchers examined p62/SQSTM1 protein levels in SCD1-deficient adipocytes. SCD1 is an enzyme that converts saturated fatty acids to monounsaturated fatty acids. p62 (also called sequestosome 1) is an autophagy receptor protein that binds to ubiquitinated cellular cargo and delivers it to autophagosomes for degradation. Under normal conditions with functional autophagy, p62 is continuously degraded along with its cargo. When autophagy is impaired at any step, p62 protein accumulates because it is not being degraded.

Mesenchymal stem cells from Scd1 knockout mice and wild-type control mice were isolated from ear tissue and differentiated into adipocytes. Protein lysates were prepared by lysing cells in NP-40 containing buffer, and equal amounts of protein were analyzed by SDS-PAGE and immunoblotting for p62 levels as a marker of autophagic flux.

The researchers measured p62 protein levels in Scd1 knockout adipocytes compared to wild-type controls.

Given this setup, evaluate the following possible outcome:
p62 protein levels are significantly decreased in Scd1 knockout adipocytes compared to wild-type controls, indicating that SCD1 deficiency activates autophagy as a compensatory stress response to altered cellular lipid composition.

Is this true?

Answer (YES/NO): NO